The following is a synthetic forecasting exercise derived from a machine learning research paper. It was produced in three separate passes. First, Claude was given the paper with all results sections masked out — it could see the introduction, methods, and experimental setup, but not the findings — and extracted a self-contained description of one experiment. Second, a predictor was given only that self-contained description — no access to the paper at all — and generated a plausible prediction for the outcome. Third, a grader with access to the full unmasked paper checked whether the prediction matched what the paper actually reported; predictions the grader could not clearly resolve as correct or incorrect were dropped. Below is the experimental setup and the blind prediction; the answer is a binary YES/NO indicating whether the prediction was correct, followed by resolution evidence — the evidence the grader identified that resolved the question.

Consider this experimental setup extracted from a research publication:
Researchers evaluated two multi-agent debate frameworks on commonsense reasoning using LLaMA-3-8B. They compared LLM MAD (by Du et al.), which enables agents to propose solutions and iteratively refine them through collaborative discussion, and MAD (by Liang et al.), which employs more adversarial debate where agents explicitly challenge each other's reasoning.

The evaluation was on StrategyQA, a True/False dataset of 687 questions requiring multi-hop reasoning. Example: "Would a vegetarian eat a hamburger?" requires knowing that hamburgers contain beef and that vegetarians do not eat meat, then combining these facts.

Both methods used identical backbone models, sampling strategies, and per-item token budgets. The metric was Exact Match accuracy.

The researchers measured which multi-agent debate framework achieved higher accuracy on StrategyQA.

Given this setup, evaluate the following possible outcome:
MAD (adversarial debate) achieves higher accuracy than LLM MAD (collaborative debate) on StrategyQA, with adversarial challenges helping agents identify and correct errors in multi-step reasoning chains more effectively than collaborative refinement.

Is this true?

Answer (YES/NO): NO